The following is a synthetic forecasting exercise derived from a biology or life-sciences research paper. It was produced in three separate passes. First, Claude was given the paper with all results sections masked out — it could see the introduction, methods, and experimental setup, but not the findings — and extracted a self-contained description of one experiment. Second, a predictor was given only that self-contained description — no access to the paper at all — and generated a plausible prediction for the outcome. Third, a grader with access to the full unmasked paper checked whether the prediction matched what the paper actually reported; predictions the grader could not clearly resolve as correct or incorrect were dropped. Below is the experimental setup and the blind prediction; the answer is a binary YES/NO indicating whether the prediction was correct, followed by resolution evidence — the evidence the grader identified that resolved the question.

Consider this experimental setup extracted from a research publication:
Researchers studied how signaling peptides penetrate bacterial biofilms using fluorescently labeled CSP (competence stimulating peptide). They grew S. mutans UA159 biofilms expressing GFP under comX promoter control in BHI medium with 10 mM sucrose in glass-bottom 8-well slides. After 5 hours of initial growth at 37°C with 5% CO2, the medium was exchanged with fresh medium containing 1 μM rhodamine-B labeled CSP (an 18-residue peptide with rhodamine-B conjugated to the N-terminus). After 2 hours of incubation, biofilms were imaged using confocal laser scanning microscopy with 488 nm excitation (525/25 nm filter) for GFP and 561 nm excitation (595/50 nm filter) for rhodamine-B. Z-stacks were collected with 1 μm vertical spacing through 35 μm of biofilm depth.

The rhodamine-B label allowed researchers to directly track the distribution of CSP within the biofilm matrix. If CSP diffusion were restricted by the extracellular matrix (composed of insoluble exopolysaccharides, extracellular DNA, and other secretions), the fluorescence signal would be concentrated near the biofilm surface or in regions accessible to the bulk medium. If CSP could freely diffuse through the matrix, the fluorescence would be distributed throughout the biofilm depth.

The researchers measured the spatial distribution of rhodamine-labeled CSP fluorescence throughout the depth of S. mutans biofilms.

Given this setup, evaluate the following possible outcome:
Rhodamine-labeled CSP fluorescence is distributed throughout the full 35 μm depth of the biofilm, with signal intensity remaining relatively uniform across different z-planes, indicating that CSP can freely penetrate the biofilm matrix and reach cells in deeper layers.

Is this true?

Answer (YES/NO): NO